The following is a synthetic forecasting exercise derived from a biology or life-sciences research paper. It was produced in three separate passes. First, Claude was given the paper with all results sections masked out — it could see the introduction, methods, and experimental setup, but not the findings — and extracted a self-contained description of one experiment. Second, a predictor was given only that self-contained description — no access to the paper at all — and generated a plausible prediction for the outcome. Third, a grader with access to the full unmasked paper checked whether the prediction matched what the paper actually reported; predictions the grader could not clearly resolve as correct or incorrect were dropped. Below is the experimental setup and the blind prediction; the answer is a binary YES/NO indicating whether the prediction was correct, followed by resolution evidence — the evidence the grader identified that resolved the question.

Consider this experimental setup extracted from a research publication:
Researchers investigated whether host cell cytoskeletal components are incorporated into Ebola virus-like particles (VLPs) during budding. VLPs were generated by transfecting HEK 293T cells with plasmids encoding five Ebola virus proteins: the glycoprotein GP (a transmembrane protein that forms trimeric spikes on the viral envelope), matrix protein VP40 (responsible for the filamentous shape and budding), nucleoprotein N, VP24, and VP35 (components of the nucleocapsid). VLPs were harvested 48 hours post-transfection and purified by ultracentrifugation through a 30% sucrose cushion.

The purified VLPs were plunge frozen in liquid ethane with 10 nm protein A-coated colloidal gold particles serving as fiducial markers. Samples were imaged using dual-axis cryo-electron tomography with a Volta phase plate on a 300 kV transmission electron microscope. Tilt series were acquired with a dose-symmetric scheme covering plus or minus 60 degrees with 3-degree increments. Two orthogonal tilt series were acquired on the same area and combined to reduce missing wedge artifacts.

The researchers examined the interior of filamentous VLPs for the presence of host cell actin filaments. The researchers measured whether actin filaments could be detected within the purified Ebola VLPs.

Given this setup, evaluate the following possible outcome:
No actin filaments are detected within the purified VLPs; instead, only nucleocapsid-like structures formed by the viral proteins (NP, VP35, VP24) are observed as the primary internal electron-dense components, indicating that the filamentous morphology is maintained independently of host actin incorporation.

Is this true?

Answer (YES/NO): NO